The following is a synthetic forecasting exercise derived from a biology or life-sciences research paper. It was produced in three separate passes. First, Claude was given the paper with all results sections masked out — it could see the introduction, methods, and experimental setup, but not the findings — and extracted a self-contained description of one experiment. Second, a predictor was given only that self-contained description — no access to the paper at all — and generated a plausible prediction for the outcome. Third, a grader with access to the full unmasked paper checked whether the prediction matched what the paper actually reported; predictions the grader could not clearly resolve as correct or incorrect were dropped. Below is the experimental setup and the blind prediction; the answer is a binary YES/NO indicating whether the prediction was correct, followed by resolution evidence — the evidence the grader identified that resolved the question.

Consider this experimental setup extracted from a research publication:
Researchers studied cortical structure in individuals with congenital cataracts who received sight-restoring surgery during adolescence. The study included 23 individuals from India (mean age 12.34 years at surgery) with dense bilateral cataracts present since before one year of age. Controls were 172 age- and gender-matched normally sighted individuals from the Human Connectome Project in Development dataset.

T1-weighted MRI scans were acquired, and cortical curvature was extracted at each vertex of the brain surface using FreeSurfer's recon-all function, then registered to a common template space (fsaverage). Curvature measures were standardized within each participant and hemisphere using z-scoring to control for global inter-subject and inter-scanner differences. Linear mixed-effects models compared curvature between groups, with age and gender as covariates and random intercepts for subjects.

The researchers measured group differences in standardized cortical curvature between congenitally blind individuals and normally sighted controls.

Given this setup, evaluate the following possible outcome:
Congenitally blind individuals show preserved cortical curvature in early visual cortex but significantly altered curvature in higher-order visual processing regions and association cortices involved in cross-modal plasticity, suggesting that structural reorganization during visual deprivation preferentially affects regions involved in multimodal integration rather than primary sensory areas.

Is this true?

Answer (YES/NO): NO